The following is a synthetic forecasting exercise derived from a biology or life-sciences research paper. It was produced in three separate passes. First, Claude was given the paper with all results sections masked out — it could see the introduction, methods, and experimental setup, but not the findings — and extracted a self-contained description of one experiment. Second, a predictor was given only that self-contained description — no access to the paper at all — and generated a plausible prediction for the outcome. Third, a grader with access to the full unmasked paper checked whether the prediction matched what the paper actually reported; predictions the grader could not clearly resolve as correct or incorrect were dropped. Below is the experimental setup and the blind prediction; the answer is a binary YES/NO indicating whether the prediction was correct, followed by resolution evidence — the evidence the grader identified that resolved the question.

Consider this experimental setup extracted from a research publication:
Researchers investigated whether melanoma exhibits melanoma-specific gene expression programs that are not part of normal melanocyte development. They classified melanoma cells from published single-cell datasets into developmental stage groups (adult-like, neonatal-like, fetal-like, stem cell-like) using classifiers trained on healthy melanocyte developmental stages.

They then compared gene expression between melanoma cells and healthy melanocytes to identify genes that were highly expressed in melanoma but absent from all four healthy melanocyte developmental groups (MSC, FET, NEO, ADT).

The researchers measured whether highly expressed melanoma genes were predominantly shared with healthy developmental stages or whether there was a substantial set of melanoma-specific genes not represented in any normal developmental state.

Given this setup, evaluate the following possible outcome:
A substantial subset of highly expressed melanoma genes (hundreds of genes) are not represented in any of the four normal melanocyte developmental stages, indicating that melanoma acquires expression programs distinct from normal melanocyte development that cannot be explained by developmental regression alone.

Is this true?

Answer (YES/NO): NO